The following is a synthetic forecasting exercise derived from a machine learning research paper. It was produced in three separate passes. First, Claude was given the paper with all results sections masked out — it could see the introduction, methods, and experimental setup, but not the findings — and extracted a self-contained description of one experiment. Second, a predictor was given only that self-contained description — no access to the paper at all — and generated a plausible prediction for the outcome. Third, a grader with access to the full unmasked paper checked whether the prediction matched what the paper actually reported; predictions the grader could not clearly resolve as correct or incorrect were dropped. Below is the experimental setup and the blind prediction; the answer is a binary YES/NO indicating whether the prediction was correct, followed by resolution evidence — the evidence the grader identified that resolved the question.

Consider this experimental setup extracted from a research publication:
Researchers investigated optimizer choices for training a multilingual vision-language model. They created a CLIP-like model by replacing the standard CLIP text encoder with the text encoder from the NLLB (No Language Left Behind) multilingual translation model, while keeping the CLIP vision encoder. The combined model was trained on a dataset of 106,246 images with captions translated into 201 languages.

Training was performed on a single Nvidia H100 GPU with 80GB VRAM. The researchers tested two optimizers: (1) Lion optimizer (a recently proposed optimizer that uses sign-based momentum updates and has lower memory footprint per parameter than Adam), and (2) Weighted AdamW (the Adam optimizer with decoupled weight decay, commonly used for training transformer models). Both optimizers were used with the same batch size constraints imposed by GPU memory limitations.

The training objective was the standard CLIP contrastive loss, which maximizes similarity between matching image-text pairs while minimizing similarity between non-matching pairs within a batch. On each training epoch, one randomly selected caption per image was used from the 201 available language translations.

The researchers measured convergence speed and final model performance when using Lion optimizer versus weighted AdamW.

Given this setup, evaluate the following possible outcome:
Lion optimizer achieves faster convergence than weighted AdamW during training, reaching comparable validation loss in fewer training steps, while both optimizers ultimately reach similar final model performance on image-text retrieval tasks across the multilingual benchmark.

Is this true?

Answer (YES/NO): NO